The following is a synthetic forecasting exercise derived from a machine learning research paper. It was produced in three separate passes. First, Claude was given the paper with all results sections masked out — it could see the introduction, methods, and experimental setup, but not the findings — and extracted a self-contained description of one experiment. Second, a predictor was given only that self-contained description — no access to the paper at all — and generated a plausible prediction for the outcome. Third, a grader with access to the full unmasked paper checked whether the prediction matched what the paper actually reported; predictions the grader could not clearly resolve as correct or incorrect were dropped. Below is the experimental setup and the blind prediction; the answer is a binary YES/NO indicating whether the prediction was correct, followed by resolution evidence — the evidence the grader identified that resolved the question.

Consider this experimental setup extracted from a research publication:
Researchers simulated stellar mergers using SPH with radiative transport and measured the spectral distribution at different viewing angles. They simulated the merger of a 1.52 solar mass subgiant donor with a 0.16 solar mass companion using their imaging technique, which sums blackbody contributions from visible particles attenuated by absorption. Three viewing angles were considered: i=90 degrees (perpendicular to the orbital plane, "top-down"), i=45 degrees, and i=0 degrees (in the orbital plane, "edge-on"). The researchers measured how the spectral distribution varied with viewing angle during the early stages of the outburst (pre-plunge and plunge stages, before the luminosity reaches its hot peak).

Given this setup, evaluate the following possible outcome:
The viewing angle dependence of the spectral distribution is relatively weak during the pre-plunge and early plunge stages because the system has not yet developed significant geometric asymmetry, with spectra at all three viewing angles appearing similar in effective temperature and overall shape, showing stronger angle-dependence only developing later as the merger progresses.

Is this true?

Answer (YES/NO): NO